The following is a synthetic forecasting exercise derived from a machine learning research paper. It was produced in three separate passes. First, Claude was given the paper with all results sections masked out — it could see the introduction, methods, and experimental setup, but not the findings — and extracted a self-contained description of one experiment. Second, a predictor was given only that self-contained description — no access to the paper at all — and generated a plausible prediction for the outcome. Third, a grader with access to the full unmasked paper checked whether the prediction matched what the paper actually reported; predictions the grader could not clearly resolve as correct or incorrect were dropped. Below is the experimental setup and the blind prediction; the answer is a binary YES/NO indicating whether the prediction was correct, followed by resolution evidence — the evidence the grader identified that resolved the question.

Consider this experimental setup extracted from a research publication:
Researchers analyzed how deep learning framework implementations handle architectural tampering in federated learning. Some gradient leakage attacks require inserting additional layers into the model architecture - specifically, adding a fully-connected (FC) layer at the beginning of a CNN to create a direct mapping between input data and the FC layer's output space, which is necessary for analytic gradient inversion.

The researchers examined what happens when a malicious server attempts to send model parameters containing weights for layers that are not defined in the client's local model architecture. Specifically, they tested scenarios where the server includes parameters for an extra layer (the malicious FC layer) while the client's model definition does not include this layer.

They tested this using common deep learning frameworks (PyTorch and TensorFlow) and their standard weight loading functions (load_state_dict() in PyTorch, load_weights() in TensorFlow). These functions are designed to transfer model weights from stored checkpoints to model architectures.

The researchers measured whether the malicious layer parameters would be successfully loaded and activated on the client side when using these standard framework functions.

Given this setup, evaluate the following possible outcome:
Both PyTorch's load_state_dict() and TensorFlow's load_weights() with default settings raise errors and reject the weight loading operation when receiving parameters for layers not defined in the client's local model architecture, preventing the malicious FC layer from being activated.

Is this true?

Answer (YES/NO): NO